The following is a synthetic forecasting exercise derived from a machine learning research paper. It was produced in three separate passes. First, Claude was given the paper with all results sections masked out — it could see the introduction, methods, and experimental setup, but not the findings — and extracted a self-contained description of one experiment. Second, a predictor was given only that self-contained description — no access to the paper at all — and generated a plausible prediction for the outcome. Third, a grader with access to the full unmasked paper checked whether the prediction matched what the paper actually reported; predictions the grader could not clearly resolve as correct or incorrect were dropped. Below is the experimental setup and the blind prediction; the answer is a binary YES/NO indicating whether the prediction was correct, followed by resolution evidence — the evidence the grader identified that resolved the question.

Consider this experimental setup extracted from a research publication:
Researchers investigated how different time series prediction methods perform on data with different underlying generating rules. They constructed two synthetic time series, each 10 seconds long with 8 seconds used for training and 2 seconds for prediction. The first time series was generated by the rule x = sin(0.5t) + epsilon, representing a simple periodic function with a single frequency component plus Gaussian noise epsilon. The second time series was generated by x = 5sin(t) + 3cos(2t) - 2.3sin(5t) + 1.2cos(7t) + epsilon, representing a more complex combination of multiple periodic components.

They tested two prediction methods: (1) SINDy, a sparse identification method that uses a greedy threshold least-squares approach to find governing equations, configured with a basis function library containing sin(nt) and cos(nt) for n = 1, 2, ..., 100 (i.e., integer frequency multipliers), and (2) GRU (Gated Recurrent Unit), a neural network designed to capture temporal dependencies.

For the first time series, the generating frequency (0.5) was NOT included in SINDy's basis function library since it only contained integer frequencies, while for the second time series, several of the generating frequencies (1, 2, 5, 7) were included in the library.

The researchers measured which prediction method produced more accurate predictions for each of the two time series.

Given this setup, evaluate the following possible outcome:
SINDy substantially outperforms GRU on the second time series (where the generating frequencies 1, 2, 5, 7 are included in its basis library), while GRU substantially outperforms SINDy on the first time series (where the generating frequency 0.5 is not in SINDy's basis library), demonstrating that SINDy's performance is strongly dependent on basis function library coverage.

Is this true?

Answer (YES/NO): YES